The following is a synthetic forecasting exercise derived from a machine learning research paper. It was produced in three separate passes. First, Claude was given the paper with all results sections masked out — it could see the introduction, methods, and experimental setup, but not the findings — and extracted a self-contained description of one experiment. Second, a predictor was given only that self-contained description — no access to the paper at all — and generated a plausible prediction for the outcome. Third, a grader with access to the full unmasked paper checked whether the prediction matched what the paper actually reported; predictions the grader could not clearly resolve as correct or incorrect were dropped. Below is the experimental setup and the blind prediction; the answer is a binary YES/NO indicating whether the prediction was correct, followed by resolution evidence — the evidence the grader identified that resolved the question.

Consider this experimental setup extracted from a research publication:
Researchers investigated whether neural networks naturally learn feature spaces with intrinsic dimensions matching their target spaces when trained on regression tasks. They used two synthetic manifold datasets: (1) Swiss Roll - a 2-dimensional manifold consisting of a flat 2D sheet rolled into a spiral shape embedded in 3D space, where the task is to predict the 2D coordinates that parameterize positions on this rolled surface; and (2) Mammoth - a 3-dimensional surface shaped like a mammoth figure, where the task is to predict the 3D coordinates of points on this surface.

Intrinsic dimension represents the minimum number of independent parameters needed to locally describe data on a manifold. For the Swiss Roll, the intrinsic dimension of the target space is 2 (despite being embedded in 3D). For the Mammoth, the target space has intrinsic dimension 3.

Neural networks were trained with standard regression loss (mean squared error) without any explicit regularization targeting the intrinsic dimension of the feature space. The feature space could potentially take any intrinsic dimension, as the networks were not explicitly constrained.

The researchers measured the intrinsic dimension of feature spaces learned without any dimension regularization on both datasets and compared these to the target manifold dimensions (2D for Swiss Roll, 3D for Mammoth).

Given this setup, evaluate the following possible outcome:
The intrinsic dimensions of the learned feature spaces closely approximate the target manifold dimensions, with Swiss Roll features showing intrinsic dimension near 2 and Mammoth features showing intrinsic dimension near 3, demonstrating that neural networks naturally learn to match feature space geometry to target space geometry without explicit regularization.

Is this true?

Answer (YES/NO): NO